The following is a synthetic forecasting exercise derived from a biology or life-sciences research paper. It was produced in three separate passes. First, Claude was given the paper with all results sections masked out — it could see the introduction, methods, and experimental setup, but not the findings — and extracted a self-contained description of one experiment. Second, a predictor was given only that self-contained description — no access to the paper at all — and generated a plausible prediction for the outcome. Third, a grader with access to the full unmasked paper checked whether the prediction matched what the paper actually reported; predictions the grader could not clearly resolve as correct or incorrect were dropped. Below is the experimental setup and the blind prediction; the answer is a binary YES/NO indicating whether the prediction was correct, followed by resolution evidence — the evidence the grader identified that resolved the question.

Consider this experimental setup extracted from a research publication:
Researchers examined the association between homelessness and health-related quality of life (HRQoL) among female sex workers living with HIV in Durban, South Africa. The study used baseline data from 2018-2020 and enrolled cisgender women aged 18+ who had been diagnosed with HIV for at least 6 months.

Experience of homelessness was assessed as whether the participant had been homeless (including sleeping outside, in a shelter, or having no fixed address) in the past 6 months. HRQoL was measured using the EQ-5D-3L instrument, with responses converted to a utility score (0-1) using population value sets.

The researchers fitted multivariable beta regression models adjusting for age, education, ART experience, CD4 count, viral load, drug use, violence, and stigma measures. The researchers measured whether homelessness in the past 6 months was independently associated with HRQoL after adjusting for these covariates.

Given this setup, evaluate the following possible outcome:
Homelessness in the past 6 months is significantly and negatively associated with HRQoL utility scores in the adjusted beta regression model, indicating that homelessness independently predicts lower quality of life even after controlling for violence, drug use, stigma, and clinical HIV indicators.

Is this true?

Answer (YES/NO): NO